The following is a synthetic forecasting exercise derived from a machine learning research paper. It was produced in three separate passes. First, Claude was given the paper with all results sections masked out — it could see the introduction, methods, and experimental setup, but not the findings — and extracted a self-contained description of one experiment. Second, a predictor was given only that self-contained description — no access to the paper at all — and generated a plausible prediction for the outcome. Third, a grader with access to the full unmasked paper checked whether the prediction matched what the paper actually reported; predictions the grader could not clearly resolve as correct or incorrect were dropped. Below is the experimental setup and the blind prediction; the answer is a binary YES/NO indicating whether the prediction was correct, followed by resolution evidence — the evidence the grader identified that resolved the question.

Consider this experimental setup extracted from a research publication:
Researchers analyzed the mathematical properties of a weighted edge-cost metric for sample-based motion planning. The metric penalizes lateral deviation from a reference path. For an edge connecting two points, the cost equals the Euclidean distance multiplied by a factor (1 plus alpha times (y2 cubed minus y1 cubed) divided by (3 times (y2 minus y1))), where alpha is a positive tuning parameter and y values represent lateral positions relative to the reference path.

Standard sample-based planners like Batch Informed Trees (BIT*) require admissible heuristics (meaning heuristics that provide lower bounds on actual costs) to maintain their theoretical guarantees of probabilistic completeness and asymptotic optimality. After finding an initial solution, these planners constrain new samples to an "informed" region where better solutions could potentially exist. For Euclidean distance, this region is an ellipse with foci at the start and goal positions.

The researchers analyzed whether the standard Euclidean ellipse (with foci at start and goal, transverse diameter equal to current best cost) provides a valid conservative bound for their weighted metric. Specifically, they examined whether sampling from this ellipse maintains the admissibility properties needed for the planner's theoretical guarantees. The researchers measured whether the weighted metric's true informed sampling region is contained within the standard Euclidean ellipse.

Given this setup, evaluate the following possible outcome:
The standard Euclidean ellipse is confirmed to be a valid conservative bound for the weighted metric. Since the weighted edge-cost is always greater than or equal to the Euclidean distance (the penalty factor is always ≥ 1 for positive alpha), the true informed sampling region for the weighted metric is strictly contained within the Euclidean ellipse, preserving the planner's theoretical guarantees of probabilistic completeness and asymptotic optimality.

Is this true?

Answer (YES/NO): YES